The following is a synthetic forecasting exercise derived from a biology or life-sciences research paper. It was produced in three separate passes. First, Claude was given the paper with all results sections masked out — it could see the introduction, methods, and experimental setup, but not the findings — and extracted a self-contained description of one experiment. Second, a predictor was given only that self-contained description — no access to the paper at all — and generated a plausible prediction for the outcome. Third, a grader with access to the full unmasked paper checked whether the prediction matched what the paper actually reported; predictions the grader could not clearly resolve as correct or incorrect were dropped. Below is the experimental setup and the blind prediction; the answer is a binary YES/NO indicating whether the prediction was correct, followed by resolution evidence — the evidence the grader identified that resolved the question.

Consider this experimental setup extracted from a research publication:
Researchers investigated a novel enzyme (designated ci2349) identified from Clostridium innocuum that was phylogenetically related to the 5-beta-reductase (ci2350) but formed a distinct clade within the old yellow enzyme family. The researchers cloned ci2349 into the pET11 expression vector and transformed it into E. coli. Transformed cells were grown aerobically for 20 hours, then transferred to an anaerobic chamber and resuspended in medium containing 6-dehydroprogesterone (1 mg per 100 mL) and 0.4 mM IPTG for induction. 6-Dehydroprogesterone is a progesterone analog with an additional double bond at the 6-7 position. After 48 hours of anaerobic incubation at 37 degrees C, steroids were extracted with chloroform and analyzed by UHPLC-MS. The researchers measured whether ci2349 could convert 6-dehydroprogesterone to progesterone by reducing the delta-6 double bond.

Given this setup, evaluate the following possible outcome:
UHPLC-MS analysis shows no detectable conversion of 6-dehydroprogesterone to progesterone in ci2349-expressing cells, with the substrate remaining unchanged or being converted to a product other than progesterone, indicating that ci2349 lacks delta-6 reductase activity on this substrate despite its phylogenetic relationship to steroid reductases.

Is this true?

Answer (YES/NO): NO